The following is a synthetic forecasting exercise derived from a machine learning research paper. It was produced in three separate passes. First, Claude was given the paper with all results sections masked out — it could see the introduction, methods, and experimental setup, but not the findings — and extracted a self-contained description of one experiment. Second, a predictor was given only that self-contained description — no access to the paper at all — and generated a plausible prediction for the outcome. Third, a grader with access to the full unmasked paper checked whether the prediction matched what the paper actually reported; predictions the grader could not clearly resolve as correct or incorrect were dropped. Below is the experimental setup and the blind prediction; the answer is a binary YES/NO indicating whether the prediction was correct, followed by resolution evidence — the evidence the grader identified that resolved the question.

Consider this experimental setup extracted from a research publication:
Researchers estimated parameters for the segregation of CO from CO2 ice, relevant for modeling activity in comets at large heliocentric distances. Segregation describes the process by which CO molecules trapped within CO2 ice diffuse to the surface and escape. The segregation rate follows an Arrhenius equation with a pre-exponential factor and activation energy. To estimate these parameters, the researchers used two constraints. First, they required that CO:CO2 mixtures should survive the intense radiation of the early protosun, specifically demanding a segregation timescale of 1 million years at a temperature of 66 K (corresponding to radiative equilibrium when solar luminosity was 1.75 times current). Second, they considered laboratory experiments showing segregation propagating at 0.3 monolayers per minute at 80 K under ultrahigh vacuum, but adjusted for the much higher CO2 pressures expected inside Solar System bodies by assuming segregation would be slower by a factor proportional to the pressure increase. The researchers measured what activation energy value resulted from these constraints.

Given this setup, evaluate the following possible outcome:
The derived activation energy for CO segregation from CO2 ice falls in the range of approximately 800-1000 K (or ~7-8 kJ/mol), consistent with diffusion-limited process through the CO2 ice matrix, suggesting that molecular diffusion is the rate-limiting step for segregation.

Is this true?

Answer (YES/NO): NO